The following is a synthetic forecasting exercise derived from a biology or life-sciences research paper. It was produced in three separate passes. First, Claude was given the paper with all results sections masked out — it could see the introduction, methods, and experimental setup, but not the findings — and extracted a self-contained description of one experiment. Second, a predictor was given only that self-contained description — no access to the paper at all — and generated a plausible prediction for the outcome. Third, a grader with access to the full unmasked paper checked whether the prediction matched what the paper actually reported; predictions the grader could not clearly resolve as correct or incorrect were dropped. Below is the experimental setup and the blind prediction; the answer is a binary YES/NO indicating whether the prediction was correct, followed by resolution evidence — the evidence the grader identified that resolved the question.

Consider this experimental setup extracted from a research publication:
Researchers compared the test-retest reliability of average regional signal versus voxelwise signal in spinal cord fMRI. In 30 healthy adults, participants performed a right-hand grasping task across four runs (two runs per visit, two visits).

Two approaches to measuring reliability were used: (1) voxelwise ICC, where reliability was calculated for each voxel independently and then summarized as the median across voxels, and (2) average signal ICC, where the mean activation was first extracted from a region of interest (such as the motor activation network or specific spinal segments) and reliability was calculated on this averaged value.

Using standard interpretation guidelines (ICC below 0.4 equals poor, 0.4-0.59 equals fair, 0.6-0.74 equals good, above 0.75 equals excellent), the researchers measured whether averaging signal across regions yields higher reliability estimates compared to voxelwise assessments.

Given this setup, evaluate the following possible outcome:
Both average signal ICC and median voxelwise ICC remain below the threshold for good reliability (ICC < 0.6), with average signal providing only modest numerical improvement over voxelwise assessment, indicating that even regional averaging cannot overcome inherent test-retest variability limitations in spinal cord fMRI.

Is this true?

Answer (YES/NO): NO